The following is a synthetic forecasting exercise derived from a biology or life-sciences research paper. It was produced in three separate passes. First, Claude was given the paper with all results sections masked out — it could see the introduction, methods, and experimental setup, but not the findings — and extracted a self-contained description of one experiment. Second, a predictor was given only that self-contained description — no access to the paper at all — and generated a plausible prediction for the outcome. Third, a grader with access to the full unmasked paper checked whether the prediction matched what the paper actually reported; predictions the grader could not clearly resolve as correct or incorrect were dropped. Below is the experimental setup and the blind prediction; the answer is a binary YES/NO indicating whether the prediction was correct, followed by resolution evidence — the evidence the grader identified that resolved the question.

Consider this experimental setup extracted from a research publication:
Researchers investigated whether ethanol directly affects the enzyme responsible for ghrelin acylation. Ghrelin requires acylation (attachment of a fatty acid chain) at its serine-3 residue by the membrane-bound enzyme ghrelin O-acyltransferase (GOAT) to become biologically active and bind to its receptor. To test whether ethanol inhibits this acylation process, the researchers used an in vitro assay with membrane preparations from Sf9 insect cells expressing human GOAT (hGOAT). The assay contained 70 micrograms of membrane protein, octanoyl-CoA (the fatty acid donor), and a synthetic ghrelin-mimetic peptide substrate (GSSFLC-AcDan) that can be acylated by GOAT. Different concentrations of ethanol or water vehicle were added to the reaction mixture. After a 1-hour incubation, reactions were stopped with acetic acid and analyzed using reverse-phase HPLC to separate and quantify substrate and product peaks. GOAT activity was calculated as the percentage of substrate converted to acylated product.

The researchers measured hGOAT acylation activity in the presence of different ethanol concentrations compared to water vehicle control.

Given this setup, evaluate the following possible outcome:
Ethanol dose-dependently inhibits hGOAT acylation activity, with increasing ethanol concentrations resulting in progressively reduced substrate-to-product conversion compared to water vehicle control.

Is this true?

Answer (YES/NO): NO